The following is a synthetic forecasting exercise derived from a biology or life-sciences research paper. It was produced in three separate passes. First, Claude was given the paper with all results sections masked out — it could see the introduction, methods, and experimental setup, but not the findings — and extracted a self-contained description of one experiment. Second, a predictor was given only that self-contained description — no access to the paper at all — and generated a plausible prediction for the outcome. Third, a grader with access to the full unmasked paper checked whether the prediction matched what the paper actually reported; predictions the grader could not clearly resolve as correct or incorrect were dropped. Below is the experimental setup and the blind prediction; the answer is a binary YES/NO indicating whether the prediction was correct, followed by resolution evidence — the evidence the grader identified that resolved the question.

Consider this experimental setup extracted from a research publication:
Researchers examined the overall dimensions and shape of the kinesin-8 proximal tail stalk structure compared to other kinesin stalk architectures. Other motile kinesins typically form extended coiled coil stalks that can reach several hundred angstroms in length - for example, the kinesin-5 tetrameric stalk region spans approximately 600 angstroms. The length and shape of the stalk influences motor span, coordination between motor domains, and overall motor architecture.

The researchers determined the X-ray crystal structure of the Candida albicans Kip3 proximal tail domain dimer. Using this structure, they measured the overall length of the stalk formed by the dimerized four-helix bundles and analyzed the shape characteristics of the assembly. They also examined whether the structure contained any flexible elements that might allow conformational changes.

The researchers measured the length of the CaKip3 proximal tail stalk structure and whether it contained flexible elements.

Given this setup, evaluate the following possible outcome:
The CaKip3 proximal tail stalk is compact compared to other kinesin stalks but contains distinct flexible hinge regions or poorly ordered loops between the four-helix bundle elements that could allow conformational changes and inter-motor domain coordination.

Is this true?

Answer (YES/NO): YES